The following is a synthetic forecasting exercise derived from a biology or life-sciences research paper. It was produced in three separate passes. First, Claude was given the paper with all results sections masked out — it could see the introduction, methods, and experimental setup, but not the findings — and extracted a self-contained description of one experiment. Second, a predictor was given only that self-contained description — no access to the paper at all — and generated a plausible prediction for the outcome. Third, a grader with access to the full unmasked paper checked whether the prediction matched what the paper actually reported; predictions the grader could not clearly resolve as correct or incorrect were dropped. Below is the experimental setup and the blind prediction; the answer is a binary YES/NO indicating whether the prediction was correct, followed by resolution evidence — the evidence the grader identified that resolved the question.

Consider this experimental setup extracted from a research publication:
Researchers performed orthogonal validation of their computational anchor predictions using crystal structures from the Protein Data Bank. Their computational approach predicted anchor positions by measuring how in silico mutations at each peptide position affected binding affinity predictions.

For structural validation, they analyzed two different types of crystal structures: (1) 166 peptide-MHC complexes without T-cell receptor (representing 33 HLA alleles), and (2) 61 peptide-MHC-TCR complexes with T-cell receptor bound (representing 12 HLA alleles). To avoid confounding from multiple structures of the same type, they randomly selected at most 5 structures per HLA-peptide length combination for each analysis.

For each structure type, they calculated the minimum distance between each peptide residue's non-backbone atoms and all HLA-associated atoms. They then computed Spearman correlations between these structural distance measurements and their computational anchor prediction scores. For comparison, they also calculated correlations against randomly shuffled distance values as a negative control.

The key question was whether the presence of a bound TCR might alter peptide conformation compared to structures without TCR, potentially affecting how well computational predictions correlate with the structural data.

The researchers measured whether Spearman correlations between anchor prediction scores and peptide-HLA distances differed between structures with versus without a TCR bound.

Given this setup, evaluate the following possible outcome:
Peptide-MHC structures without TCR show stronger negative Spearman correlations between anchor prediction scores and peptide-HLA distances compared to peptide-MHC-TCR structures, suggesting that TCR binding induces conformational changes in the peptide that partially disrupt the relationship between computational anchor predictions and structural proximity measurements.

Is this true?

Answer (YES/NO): NO